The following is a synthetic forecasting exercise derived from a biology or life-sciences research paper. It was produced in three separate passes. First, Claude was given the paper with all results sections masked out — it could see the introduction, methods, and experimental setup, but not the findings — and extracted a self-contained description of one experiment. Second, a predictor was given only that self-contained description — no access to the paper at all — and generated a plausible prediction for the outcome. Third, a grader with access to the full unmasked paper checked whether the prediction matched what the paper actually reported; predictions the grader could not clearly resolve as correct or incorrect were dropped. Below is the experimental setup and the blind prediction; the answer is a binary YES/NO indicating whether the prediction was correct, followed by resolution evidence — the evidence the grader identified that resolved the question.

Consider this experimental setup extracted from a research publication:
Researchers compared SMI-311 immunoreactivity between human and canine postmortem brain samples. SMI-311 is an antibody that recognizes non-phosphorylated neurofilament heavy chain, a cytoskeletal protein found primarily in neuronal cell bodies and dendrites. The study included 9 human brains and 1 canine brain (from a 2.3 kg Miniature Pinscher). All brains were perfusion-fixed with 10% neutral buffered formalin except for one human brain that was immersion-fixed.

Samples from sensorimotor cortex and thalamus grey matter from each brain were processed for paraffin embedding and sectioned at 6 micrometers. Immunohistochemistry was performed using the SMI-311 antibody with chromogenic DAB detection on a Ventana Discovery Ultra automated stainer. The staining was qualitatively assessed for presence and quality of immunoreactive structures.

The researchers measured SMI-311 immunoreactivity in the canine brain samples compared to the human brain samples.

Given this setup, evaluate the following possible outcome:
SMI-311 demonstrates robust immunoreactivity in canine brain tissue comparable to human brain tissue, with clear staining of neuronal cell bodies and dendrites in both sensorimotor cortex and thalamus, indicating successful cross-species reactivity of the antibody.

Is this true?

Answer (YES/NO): NO